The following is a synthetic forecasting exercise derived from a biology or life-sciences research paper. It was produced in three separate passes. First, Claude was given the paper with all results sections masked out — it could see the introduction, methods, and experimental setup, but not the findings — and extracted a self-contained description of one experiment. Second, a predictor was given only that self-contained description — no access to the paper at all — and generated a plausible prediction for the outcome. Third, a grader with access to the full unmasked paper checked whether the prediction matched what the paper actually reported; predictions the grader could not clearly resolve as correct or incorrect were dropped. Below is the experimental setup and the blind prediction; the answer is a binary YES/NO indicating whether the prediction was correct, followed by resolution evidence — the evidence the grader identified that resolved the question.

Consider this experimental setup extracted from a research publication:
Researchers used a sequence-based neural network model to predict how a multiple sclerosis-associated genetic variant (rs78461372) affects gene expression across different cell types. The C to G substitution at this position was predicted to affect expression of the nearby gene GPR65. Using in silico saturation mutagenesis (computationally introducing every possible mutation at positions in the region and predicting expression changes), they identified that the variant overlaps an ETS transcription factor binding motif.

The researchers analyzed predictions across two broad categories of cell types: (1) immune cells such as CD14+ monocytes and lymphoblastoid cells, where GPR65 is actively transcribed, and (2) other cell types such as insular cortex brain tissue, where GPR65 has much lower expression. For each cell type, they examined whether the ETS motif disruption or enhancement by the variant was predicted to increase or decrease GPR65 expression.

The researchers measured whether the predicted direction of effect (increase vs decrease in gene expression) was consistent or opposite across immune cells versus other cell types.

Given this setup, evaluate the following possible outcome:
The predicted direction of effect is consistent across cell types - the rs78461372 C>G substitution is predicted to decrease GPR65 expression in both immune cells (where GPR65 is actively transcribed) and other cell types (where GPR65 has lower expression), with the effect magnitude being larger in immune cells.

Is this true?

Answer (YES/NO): NO